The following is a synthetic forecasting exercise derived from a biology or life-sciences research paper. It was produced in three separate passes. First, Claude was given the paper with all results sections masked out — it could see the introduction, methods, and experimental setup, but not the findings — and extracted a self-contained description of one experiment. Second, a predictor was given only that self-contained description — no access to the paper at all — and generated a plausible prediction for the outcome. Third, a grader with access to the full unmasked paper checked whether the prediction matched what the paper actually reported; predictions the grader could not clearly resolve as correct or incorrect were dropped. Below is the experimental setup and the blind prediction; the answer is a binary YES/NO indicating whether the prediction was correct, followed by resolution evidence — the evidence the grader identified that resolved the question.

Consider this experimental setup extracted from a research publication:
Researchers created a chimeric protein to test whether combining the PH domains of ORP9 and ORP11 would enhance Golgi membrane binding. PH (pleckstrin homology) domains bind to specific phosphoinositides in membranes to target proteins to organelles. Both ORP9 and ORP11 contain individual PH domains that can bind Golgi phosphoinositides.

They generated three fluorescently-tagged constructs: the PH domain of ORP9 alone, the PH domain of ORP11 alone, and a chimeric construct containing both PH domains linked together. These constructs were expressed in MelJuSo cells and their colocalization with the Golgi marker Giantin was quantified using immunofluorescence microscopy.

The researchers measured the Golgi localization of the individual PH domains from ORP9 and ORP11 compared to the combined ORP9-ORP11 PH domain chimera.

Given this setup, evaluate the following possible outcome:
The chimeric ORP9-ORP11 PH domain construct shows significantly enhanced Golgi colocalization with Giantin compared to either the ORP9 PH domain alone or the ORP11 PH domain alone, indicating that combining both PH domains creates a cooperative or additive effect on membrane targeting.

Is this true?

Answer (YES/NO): YES